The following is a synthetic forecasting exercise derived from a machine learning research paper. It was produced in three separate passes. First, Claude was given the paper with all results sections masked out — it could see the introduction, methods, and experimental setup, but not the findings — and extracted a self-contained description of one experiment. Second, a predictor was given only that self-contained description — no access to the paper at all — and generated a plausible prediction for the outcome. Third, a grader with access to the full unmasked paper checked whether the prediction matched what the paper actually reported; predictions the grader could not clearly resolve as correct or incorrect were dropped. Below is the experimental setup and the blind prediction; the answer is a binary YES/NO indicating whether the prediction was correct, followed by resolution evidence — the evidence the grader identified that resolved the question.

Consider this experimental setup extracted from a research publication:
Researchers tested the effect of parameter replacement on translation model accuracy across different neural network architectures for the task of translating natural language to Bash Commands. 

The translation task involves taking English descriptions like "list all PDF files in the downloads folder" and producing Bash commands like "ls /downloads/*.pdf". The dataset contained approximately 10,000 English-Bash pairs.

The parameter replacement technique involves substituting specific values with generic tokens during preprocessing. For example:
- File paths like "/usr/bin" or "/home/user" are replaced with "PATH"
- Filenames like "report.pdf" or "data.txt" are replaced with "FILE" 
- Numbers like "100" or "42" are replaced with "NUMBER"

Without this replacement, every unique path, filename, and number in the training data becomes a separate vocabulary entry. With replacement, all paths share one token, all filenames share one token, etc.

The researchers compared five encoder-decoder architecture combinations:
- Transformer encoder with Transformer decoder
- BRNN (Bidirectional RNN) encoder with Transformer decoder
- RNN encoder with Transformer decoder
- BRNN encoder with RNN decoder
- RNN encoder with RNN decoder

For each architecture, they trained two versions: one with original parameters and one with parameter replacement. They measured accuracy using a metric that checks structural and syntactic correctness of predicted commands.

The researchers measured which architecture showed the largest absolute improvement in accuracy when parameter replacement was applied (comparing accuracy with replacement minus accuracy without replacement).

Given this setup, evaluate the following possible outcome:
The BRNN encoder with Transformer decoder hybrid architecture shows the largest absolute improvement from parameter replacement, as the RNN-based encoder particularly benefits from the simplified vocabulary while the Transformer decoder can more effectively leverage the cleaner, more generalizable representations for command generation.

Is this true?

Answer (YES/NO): NO